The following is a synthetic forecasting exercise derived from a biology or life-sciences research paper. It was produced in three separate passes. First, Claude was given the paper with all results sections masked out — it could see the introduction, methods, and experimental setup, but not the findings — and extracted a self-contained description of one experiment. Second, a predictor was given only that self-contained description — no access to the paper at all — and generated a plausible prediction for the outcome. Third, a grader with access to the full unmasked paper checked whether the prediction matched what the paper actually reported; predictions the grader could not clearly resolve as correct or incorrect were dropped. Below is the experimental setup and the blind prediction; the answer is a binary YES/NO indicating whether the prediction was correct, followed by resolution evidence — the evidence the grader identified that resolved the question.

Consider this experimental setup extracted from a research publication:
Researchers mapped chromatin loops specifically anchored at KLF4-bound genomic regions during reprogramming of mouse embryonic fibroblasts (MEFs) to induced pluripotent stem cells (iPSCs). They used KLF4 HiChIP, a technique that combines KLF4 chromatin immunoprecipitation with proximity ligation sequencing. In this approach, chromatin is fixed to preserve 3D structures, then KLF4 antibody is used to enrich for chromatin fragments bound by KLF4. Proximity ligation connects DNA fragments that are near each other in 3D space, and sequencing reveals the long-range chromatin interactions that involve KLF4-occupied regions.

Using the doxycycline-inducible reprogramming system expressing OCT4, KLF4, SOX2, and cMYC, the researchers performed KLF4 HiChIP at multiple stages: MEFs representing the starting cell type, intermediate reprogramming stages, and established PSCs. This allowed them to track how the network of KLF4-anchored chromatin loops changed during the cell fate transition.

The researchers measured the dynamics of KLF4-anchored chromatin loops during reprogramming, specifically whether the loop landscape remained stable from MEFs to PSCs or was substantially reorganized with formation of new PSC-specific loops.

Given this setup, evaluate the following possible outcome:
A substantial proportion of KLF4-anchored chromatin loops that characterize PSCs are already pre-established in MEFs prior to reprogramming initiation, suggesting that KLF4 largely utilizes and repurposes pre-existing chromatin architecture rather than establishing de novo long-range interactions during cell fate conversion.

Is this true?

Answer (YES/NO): NO